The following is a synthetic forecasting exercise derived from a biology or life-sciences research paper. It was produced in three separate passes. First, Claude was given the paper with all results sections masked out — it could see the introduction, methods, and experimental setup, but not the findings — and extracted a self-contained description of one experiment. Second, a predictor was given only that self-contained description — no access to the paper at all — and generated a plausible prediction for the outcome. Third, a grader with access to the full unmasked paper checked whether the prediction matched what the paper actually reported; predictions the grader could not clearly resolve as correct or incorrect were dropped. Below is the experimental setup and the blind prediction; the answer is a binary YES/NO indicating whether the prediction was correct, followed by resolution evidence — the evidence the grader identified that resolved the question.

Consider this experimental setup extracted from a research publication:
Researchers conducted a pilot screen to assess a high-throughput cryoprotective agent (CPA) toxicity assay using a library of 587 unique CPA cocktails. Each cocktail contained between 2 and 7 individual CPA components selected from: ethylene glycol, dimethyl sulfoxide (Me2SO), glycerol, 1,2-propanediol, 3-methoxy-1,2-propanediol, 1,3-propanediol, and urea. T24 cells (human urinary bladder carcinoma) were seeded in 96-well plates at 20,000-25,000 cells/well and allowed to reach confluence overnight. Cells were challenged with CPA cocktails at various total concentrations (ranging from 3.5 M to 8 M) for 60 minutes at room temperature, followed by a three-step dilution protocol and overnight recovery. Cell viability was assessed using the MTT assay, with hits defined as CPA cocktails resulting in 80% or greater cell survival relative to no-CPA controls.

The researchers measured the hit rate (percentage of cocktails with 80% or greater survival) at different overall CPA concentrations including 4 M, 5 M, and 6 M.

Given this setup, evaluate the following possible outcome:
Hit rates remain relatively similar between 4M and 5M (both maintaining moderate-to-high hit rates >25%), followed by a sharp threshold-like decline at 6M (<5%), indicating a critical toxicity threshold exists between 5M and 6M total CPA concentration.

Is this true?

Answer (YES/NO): NO